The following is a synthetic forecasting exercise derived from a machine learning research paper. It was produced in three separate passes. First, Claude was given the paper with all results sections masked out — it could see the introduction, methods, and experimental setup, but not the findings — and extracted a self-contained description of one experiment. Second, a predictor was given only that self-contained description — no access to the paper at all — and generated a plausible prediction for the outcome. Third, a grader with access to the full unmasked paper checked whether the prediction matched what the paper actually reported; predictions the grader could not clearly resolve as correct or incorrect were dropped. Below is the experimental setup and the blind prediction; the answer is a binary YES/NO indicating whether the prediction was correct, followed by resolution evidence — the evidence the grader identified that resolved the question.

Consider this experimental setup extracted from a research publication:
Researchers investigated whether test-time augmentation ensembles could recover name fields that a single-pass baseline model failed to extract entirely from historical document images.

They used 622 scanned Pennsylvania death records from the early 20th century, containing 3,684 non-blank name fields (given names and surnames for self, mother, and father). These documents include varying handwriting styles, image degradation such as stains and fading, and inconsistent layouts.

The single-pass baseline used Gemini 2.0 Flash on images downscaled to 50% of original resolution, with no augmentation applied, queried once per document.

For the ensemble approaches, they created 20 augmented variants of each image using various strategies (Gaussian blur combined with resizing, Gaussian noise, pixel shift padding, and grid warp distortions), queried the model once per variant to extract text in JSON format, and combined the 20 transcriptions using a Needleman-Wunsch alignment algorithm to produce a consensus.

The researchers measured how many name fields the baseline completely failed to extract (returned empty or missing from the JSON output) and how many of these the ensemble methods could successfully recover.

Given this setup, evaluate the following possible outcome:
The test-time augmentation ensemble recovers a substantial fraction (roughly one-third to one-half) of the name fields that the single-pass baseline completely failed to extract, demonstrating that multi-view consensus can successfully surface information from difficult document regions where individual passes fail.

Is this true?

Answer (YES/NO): NO